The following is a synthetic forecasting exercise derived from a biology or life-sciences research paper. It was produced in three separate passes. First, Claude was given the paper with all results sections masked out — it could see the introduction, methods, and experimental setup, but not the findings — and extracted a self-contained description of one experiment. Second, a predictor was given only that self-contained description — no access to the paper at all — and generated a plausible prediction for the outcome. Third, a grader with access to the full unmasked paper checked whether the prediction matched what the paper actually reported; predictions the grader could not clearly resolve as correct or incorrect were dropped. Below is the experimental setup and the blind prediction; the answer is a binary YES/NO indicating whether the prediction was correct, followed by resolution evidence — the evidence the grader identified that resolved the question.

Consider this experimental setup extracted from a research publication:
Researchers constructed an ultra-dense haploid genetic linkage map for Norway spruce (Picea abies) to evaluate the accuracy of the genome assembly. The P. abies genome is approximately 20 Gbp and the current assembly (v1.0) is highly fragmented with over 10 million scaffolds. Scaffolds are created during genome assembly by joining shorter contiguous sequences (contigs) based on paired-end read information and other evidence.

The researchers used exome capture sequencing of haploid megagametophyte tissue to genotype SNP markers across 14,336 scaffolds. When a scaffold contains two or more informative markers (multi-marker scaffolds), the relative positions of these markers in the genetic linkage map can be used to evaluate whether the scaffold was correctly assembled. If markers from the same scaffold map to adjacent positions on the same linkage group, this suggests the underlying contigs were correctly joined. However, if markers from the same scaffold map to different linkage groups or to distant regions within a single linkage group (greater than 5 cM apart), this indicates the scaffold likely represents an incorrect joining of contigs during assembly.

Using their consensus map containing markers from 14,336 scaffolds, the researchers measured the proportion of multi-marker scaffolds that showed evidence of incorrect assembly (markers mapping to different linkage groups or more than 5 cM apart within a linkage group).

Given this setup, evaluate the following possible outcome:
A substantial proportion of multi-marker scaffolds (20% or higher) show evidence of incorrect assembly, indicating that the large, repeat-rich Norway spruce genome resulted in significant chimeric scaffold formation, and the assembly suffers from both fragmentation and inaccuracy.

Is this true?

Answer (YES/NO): NO